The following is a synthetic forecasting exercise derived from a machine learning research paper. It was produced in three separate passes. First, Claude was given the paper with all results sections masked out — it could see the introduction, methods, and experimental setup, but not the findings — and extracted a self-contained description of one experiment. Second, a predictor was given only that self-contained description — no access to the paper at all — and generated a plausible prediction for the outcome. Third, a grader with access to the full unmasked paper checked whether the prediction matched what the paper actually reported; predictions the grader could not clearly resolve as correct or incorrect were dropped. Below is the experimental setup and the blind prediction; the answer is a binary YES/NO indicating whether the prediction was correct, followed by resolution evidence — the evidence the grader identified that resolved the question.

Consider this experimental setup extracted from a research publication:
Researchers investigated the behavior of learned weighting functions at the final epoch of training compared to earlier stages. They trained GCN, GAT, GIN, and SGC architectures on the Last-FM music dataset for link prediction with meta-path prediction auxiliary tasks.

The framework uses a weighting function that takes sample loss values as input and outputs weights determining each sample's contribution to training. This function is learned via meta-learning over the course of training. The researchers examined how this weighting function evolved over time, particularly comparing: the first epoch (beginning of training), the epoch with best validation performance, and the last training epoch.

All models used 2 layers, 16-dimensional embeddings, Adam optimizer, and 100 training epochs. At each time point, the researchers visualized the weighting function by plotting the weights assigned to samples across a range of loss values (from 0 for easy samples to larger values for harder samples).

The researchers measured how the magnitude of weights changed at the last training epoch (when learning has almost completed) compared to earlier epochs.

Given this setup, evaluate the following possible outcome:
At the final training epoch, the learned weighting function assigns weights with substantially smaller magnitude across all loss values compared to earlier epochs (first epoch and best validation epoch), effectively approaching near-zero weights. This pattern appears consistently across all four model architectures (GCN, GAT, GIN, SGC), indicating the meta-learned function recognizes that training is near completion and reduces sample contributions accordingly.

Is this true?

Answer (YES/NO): NO